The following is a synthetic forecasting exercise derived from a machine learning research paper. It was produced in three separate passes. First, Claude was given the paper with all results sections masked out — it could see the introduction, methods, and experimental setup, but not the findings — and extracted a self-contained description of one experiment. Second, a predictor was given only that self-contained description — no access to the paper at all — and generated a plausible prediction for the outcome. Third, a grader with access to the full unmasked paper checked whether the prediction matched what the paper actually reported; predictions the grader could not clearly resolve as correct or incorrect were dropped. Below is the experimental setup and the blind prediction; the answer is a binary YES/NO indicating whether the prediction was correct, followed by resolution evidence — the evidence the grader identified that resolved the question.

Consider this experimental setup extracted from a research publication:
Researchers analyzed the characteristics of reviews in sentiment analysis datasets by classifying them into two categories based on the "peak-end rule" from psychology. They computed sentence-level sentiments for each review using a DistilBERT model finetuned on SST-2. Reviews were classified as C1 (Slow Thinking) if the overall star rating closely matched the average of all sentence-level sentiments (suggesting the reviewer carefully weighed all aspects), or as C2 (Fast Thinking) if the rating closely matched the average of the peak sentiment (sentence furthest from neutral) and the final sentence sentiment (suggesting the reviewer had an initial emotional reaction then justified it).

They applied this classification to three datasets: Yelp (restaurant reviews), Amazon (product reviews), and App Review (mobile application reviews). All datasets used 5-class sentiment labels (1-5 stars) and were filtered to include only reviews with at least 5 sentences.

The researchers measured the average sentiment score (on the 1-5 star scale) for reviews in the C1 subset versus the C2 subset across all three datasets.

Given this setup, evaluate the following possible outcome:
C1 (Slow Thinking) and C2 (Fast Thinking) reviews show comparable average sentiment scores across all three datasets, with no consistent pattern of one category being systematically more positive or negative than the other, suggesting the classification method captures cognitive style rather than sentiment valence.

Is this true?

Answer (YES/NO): NO